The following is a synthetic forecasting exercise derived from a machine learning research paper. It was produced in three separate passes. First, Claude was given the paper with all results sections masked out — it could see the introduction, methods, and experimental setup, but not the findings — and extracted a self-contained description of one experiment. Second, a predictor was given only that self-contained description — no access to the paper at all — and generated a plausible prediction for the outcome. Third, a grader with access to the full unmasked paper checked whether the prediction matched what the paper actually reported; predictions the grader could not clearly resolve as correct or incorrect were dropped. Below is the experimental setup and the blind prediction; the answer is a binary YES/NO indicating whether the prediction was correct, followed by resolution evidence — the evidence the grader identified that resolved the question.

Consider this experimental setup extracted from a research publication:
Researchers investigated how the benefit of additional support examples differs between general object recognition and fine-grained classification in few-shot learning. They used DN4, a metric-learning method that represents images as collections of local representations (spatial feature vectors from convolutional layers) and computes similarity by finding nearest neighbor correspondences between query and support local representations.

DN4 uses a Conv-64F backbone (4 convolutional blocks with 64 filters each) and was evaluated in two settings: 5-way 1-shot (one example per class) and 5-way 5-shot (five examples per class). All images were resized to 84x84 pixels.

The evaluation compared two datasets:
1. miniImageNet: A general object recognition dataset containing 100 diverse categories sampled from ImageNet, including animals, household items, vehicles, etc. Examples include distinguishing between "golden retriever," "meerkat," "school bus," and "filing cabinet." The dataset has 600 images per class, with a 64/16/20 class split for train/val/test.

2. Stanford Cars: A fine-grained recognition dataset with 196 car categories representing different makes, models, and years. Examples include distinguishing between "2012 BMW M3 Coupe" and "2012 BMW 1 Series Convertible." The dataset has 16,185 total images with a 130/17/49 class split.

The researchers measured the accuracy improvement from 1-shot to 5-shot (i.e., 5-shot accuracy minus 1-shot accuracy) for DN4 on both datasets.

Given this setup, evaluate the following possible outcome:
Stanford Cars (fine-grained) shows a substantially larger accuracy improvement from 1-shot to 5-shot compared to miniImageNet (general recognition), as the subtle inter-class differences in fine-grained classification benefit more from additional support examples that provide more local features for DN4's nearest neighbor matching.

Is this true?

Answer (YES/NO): YES